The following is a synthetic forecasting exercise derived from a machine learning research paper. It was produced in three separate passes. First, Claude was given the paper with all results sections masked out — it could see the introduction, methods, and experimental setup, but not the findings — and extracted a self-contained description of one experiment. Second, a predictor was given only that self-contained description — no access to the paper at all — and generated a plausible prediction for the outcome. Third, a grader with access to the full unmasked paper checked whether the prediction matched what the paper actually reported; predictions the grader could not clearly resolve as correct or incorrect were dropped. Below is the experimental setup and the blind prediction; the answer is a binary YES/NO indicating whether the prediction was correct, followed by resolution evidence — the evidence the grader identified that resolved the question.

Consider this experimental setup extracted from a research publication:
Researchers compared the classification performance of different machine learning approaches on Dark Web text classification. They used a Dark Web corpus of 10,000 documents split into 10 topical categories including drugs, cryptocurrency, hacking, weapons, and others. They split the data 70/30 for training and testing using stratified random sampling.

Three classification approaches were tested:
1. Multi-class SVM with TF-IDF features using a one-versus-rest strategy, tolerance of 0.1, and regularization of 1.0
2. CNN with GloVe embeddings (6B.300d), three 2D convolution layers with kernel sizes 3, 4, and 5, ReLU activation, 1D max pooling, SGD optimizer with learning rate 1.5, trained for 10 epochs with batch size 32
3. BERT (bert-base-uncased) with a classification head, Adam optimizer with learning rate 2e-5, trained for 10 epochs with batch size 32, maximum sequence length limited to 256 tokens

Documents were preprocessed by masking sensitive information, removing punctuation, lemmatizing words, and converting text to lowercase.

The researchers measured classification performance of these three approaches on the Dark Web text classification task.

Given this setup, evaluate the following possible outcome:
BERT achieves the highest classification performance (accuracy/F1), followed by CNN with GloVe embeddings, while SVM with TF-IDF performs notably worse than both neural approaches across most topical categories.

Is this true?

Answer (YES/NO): NO